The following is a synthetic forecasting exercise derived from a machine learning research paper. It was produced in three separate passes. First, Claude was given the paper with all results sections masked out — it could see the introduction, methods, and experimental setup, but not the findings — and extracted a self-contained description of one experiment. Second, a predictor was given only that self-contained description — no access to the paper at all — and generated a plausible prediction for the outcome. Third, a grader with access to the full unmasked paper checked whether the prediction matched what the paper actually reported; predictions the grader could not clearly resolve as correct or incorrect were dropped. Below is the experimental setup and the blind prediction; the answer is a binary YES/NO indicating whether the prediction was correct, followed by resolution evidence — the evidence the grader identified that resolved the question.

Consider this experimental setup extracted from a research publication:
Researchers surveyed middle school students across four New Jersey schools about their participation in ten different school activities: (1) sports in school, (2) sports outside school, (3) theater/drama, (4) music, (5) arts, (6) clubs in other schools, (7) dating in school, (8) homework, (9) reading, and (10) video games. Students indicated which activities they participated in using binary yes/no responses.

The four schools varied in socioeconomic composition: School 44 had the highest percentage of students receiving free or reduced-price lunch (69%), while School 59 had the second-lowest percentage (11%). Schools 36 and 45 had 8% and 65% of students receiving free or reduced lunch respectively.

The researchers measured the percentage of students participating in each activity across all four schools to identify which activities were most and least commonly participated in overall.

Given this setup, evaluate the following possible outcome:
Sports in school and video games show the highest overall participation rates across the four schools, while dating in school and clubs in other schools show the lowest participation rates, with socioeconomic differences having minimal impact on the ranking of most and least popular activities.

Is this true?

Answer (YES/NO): NO